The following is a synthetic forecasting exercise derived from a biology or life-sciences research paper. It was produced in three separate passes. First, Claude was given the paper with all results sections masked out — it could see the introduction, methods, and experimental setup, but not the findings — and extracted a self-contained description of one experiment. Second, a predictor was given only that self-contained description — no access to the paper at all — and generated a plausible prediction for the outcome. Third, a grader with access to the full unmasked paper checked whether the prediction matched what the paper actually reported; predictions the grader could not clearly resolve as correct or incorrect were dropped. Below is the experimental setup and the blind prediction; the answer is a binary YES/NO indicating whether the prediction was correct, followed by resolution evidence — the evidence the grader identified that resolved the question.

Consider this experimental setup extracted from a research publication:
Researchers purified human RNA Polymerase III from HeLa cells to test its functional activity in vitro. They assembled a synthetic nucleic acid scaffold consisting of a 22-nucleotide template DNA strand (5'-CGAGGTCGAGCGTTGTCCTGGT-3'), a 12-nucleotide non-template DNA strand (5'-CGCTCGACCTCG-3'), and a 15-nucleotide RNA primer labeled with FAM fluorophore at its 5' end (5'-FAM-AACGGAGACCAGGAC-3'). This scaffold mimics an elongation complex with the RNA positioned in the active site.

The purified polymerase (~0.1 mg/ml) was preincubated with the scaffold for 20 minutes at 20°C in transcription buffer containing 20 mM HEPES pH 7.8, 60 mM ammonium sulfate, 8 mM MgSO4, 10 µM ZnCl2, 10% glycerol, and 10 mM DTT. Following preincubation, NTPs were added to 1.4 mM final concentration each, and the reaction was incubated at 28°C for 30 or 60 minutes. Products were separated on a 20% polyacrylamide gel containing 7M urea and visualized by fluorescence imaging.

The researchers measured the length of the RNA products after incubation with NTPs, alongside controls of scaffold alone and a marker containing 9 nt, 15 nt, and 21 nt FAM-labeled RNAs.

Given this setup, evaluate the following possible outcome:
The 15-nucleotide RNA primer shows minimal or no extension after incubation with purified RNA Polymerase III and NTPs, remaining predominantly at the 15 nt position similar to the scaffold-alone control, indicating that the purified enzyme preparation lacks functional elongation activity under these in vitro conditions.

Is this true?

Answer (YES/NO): NO